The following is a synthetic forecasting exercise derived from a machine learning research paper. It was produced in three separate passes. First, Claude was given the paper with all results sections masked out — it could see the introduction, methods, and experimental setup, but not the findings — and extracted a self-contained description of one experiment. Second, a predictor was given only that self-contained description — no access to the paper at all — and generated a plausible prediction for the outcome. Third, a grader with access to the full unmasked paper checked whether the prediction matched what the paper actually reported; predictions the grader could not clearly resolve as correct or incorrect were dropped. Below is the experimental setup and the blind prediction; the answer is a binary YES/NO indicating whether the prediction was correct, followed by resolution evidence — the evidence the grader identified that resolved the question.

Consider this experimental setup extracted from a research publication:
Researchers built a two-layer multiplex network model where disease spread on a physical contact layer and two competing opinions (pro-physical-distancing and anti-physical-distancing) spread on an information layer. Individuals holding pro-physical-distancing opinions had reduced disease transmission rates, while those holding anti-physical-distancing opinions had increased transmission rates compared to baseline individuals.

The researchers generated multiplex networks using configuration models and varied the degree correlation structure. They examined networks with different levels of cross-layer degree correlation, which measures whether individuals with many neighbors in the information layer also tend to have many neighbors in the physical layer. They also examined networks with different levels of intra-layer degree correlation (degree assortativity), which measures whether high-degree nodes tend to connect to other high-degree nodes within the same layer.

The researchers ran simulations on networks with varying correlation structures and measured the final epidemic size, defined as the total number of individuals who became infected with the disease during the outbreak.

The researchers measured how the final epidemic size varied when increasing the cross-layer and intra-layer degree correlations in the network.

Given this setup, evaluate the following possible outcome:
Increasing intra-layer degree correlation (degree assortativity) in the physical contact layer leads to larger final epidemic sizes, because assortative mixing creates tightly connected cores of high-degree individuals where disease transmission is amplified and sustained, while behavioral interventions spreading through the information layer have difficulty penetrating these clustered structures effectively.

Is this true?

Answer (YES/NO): NO